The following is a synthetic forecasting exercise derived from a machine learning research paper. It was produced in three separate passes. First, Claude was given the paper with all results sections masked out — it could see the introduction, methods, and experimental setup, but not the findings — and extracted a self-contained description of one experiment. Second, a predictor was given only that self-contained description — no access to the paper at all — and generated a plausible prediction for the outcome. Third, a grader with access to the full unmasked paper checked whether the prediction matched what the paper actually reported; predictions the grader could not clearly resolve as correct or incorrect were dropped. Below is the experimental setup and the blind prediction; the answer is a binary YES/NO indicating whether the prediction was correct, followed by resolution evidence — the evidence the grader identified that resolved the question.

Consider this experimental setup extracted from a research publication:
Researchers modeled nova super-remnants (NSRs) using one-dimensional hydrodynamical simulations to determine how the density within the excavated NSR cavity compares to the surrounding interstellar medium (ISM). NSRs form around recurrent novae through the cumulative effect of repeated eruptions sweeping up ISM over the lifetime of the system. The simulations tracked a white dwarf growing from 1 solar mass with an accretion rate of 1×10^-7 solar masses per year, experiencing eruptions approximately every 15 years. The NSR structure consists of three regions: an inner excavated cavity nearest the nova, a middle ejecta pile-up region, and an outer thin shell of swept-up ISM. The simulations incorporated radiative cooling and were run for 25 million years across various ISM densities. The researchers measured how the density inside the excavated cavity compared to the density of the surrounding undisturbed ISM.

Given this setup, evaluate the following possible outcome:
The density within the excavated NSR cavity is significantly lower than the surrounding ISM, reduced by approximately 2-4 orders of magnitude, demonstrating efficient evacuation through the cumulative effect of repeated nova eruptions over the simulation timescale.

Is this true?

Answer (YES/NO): YES